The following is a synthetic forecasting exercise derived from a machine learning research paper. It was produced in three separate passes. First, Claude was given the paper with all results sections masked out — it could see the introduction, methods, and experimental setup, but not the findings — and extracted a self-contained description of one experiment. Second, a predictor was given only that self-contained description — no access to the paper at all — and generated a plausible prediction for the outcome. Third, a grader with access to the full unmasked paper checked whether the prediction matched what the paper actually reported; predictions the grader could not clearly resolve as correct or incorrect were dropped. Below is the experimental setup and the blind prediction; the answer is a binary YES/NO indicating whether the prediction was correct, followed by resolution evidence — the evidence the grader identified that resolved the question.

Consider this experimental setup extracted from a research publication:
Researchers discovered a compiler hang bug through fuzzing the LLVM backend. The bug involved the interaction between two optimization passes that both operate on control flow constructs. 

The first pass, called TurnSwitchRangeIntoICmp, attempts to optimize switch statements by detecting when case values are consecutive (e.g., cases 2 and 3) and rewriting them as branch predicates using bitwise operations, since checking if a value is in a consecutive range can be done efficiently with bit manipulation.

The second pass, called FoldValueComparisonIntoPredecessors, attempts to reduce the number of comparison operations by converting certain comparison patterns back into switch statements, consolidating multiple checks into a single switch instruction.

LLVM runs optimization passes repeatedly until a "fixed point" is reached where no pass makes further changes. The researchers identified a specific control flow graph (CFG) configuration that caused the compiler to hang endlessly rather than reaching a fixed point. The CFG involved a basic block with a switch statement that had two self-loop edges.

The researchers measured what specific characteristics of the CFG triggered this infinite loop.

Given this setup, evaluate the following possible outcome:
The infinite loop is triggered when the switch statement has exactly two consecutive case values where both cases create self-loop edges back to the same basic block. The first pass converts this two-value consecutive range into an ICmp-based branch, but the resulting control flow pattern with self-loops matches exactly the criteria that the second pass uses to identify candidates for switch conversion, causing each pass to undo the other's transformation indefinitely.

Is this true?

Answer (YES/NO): YES